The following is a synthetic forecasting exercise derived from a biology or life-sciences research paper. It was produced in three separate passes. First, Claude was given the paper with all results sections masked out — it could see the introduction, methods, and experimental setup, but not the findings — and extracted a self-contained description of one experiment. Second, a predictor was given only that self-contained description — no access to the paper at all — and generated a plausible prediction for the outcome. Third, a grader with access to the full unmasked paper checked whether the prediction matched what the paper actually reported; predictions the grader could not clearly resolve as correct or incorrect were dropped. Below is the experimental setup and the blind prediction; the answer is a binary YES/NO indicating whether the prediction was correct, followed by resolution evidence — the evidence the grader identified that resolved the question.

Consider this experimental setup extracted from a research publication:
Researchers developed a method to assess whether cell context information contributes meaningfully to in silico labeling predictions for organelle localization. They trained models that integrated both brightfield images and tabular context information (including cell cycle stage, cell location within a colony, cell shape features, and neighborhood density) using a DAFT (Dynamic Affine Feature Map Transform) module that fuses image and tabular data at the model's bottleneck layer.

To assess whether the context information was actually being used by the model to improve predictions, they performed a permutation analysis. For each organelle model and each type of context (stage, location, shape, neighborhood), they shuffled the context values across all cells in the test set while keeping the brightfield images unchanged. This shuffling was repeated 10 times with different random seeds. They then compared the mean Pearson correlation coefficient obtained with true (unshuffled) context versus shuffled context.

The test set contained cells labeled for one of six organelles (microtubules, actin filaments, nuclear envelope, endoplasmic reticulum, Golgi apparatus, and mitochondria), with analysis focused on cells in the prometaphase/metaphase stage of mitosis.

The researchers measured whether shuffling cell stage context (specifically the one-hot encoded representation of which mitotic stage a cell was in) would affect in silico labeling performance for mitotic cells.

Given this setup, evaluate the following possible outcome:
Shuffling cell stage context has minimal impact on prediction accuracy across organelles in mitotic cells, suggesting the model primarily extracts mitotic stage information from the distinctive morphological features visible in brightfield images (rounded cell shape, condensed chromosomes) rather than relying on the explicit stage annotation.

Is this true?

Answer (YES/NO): NO